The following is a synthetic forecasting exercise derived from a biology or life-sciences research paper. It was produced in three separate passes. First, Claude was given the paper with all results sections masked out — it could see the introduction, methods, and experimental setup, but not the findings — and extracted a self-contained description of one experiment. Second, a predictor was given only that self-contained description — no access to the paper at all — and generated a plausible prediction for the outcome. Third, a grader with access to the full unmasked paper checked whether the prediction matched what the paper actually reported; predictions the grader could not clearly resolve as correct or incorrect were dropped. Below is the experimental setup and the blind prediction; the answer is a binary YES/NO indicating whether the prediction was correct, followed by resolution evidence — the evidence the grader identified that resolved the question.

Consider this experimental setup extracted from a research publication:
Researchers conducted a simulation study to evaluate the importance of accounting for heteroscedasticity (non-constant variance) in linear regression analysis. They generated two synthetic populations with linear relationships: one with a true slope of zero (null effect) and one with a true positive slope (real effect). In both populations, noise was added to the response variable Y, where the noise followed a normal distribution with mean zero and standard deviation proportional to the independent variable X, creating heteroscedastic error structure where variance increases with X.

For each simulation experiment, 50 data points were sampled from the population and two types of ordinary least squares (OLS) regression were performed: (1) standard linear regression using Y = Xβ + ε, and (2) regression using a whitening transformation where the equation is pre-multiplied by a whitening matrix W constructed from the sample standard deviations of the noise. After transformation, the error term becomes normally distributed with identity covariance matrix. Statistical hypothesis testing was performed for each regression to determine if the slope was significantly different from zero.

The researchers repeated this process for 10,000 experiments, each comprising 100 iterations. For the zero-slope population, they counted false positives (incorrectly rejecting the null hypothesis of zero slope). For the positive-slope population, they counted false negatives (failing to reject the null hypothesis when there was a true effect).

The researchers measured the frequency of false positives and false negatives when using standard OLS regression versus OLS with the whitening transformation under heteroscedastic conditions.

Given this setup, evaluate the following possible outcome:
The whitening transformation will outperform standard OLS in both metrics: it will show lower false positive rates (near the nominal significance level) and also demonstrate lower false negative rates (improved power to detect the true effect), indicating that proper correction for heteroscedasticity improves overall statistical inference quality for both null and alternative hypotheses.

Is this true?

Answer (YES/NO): YES